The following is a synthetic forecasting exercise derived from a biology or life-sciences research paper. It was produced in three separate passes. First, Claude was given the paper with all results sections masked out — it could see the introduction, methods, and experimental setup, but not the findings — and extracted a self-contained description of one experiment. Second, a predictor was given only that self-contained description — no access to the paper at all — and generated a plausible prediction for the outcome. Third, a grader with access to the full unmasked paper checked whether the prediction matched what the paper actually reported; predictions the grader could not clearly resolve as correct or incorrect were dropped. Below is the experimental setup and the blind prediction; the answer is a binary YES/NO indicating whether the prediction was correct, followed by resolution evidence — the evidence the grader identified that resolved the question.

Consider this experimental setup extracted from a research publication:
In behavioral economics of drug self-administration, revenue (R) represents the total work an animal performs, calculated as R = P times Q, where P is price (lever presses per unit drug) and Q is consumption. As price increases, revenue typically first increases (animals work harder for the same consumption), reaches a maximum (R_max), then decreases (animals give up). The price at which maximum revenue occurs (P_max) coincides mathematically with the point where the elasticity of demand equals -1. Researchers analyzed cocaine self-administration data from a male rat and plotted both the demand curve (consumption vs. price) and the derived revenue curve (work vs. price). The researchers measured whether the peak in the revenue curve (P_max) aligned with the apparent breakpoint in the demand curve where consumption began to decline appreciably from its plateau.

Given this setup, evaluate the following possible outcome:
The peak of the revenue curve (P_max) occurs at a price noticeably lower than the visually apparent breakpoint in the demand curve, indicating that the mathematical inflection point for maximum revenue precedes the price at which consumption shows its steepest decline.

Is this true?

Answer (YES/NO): NO